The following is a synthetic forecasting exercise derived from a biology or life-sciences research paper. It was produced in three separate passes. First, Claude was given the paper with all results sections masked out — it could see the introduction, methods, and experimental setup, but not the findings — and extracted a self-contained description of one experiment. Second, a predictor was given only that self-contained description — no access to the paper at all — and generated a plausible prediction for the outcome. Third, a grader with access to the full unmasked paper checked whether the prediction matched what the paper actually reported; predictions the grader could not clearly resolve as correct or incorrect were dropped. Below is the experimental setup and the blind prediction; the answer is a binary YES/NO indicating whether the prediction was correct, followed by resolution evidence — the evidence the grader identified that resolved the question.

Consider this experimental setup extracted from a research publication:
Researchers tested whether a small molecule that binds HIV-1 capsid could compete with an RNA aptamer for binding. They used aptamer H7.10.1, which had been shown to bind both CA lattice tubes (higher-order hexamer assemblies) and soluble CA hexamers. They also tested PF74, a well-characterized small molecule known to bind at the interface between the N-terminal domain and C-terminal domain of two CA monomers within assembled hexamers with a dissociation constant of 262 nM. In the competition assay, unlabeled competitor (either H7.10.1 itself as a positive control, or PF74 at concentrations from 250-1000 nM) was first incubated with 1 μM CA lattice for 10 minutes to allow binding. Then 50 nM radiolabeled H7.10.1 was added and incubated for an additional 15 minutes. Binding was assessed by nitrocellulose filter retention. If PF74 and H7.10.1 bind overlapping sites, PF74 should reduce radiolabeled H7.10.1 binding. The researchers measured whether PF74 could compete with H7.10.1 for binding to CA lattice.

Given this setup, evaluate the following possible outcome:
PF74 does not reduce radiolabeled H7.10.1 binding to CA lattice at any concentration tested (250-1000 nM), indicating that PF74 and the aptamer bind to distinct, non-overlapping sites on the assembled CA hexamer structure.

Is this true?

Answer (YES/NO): YES